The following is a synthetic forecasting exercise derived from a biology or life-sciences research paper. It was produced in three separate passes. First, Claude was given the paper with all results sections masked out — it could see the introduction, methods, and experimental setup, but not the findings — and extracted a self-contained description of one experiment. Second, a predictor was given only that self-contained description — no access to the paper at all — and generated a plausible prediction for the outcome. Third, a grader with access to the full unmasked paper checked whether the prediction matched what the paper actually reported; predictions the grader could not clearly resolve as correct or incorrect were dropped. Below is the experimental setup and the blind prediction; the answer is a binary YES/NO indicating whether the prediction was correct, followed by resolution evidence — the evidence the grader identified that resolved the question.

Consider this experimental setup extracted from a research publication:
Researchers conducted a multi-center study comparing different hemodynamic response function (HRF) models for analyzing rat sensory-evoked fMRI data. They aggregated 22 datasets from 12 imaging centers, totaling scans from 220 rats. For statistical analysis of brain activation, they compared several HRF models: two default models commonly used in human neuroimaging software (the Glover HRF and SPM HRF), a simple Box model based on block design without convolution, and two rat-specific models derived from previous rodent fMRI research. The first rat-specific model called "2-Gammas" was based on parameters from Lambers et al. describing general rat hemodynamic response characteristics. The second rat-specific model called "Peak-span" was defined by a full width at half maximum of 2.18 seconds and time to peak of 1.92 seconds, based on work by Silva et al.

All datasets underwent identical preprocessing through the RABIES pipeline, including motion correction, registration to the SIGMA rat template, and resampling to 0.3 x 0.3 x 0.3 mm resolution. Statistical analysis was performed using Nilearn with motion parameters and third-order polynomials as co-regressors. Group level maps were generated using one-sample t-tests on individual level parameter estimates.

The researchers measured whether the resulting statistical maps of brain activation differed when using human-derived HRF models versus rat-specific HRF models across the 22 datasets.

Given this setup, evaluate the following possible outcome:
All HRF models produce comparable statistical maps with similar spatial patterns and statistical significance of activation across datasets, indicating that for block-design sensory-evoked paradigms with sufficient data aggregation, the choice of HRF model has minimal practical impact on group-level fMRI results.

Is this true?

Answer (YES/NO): NO